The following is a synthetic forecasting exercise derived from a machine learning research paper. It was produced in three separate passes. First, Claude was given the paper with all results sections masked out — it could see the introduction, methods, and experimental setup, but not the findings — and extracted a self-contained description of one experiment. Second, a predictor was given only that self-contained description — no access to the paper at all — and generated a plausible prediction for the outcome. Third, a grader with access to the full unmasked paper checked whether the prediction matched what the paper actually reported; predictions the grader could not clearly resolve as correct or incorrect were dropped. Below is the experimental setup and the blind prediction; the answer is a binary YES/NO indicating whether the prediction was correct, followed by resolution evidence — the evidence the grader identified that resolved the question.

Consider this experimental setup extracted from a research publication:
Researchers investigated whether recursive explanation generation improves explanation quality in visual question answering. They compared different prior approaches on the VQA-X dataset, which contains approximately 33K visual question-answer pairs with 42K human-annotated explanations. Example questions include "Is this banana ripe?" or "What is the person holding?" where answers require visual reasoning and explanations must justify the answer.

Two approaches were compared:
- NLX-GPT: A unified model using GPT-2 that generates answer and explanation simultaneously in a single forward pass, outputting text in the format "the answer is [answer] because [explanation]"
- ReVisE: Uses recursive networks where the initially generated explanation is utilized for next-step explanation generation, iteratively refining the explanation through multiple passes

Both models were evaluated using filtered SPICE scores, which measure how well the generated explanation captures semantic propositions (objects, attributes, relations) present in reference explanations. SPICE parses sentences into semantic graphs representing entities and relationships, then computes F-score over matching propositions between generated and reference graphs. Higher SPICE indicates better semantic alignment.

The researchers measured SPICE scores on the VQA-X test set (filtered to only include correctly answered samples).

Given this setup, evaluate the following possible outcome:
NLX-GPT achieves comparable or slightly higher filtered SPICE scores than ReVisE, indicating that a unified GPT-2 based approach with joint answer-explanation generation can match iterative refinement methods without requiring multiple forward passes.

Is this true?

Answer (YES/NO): NO